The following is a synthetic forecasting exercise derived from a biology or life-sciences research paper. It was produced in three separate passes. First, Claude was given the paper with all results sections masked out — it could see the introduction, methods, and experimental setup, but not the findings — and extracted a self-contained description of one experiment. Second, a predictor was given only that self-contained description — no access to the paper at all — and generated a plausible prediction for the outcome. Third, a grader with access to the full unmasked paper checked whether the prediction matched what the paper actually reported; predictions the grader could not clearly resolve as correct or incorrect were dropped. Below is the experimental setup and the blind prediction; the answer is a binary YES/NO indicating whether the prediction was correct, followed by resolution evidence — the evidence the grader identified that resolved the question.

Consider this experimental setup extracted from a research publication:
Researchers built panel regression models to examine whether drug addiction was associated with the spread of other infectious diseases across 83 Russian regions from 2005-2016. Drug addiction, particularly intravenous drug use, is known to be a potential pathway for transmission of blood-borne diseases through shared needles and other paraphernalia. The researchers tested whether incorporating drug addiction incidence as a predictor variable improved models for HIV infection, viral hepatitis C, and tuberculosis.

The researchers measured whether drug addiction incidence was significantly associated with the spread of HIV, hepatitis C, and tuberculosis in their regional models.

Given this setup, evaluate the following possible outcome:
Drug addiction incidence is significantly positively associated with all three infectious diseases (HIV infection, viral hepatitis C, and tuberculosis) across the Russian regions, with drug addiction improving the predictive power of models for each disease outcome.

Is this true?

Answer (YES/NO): NO